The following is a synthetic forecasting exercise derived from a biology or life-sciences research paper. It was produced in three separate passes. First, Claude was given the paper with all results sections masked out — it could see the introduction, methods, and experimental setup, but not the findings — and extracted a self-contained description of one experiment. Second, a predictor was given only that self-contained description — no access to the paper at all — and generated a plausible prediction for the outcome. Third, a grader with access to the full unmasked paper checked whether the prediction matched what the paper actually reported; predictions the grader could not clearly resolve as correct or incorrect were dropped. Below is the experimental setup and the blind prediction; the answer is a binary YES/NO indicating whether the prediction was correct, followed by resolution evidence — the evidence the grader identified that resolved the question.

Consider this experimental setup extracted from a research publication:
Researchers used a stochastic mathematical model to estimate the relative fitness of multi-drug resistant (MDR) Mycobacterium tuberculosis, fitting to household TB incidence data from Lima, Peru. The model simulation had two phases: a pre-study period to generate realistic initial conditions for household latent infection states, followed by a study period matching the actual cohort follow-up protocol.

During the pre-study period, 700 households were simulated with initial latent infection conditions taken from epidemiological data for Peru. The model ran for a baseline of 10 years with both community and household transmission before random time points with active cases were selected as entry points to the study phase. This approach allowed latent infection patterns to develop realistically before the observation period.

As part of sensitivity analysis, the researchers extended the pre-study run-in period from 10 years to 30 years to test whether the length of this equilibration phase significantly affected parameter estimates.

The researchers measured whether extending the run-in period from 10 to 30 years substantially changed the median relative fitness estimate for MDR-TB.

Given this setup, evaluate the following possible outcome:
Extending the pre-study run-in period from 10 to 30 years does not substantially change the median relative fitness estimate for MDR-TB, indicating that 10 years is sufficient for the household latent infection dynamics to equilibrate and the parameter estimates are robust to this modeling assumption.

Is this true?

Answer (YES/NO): YES